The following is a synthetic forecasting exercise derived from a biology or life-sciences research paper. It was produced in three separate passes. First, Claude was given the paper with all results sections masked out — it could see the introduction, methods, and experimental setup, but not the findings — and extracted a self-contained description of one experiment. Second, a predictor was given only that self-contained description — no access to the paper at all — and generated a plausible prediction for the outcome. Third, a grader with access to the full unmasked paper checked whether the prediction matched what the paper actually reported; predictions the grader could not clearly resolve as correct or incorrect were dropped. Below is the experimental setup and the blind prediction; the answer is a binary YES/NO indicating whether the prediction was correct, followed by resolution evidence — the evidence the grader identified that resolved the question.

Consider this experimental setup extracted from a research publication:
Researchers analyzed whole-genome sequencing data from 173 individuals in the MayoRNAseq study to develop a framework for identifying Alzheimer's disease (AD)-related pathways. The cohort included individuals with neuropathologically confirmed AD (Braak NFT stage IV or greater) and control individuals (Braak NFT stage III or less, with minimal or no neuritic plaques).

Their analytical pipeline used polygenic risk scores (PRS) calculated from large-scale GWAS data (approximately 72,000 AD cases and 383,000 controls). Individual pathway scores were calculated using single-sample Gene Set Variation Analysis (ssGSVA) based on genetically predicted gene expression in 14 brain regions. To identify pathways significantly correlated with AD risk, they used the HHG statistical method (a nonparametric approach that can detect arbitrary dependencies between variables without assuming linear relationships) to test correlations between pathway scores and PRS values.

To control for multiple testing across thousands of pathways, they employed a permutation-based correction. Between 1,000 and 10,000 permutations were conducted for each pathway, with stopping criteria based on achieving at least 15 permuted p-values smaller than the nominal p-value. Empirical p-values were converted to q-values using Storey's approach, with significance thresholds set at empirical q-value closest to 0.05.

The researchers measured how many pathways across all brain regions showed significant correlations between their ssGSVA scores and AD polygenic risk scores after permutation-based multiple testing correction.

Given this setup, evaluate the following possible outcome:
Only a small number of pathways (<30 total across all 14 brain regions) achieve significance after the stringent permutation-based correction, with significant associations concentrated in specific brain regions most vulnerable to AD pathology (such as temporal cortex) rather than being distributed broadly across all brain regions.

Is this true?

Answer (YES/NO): NO